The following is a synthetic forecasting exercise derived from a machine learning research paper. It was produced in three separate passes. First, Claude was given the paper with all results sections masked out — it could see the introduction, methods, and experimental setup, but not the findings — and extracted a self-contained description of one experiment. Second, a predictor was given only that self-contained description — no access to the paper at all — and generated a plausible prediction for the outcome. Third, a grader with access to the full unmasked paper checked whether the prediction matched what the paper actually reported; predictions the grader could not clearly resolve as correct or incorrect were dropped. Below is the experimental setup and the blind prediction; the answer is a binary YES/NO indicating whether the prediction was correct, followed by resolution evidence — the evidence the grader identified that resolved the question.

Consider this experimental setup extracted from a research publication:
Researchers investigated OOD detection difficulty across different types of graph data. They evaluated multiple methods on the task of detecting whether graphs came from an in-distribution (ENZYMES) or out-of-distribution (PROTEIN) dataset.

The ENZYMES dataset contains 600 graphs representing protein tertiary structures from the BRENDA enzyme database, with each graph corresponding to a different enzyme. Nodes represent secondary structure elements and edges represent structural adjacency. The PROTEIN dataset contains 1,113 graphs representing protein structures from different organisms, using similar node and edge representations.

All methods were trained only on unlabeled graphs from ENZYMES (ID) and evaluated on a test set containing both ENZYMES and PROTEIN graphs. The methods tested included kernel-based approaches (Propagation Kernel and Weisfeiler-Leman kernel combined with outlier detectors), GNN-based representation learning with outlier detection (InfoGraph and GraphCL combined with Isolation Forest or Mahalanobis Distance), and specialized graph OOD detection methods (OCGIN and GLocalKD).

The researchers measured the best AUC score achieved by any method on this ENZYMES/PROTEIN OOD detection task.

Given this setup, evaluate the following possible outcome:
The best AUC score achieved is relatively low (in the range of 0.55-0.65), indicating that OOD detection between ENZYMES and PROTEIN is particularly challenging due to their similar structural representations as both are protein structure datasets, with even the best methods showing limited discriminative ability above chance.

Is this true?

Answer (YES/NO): YES